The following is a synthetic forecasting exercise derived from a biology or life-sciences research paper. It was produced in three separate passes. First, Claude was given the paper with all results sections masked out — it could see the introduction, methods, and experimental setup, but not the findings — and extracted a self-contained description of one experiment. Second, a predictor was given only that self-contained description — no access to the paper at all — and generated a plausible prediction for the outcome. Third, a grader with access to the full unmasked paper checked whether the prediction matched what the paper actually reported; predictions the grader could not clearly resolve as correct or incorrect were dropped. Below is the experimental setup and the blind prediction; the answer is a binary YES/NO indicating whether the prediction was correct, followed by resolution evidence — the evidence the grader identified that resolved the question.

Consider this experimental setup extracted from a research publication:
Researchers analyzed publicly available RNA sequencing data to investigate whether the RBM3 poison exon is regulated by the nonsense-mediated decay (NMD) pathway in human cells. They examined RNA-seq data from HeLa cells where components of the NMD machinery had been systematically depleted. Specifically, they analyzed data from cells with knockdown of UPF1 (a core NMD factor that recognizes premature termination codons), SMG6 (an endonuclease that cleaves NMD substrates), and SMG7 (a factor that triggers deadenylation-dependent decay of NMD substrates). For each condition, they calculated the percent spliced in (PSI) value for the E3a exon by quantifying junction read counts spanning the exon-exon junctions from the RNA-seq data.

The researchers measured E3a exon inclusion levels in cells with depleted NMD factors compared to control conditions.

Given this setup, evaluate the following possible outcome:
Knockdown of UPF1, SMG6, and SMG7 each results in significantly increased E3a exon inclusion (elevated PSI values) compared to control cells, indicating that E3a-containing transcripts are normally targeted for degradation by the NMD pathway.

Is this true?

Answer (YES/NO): NO